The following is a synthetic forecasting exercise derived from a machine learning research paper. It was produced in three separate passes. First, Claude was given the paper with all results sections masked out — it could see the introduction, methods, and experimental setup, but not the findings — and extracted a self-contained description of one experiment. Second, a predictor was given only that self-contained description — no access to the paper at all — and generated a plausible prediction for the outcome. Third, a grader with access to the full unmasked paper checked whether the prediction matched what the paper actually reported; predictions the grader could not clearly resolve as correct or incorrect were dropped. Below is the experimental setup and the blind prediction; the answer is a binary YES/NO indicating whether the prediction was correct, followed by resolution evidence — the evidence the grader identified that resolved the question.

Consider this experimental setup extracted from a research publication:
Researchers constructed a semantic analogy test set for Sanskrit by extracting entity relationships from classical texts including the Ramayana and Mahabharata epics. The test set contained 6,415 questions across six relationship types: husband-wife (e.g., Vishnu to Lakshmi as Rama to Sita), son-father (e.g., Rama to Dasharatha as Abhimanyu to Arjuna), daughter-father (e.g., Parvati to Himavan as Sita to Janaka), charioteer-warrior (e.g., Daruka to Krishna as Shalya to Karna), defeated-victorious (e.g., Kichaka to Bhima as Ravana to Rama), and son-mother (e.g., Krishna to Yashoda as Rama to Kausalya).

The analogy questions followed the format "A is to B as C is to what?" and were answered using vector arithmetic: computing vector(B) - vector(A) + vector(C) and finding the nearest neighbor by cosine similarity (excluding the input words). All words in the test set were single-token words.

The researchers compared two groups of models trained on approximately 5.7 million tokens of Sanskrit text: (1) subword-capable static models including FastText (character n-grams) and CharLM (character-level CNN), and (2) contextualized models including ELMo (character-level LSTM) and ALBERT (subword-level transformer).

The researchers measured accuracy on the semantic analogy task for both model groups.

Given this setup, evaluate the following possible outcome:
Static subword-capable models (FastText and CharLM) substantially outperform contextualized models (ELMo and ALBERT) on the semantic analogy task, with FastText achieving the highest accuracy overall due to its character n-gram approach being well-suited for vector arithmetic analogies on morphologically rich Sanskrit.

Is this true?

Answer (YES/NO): NO